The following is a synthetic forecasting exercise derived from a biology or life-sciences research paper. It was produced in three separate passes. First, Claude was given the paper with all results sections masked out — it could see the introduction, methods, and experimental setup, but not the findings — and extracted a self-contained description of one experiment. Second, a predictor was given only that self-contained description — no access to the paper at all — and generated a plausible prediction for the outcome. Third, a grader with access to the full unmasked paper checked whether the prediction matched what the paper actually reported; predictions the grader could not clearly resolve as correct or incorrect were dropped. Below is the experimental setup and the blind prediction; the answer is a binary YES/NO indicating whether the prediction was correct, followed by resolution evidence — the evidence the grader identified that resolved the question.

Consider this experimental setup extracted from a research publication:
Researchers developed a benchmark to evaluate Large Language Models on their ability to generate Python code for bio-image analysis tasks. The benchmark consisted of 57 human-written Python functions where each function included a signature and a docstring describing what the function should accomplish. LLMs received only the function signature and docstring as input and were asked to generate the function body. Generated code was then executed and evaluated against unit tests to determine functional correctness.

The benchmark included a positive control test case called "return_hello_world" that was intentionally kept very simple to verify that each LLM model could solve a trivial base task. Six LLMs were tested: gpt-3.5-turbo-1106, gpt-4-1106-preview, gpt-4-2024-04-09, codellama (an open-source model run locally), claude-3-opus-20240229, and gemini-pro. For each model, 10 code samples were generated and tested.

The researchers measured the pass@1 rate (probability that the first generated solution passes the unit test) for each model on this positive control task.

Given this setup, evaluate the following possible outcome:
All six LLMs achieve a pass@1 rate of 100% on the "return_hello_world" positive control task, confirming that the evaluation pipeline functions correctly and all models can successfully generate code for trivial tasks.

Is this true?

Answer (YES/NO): NO